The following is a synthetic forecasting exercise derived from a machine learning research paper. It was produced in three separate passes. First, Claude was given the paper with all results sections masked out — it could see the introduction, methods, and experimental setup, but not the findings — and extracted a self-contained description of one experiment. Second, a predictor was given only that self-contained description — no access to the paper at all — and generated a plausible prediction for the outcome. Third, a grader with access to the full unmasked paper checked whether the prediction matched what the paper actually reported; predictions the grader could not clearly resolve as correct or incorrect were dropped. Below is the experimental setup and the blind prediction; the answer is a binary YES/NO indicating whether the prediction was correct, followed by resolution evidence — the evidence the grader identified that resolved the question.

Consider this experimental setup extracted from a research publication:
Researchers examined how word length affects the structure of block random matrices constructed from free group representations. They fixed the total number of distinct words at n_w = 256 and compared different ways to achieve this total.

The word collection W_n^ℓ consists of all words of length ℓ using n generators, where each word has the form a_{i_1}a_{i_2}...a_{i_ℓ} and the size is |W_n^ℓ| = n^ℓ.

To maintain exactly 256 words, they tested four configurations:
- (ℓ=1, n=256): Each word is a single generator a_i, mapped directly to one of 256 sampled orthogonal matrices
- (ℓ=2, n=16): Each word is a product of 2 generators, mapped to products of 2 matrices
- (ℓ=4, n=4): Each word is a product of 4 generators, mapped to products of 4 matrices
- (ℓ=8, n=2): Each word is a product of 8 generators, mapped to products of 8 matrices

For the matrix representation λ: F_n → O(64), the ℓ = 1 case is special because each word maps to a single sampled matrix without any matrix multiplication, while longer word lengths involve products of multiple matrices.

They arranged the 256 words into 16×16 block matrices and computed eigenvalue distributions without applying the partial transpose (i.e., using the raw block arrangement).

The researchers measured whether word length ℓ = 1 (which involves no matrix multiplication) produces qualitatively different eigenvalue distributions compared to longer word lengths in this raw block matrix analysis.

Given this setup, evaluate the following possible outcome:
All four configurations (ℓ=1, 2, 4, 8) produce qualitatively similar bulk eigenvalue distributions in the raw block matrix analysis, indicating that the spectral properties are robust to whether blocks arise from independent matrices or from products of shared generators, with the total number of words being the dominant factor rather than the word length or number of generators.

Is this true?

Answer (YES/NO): NO